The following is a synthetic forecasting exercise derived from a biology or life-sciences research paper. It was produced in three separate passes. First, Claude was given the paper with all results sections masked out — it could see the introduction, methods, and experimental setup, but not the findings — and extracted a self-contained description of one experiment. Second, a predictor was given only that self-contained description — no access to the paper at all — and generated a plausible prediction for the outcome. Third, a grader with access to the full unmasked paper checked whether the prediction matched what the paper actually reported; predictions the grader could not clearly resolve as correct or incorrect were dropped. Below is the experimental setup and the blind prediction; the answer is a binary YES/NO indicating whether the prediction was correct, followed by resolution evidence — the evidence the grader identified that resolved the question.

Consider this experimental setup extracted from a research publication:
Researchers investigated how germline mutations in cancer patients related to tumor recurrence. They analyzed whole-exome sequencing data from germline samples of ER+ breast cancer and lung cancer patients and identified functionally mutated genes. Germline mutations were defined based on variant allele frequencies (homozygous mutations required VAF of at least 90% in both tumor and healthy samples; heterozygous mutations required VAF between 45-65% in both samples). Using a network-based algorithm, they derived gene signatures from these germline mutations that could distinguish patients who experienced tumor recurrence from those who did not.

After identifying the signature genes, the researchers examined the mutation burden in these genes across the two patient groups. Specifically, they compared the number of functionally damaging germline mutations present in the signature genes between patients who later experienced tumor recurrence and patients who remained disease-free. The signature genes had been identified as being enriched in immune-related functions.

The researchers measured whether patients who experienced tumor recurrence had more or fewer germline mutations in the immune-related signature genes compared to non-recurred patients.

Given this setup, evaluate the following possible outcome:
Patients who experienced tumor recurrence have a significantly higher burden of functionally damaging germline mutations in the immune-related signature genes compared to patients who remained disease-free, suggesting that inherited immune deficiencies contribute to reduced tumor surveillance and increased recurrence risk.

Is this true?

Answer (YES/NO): YES